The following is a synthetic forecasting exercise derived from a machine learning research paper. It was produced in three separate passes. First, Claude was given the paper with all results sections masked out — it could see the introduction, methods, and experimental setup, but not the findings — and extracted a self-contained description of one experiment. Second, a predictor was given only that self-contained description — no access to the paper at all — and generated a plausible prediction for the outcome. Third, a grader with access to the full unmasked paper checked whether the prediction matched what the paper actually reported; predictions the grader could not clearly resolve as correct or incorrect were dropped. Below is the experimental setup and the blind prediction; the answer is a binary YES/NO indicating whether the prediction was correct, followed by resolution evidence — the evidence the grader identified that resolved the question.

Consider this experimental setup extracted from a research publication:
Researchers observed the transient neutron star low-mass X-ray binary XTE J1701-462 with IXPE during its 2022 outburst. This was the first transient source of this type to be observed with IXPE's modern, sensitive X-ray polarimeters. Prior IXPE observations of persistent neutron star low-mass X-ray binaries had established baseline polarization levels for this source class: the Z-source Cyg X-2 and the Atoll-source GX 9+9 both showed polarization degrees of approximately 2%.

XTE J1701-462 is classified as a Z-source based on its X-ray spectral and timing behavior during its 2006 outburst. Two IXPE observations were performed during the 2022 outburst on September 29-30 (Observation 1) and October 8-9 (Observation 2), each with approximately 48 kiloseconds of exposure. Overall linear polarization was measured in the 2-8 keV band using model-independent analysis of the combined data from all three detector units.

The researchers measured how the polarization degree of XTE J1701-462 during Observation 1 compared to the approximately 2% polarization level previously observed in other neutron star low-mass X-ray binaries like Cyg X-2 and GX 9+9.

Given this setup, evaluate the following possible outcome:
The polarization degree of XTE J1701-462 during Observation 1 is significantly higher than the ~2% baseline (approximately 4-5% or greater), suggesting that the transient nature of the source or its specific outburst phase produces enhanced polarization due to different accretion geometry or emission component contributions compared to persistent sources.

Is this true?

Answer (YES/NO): YES